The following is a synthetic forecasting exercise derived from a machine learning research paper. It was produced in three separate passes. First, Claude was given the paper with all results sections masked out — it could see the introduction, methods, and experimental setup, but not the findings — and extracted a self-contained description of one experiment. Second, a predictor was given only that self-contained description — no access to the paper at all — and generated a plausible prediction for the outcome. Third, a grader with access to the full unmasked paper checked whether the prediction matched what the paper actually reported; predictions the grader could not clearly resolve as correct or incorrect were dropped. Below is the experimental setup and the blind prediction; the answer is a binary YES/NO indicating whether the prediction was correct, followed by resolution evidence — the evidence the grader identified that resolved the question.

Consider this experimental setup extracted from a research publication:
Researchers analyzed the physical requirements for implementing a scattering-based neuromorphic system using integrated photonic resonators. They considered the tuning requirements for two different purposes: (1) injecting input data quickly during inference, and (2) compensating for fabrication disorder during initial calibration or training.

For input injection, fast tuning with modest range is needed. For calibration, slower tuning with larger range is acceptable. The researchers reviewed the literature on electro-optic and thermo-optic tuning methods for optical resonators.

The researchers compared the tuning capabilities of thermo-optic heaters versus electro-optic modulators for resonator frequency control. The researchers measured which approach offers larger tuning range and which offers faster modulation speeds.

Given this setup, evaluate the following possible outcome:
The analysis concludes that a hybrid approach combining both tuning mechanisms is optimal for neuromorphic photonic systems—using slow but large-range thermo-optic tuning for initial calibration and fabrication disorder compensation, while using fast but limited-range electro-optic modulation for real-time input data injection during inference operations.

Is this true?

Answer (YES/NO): NO